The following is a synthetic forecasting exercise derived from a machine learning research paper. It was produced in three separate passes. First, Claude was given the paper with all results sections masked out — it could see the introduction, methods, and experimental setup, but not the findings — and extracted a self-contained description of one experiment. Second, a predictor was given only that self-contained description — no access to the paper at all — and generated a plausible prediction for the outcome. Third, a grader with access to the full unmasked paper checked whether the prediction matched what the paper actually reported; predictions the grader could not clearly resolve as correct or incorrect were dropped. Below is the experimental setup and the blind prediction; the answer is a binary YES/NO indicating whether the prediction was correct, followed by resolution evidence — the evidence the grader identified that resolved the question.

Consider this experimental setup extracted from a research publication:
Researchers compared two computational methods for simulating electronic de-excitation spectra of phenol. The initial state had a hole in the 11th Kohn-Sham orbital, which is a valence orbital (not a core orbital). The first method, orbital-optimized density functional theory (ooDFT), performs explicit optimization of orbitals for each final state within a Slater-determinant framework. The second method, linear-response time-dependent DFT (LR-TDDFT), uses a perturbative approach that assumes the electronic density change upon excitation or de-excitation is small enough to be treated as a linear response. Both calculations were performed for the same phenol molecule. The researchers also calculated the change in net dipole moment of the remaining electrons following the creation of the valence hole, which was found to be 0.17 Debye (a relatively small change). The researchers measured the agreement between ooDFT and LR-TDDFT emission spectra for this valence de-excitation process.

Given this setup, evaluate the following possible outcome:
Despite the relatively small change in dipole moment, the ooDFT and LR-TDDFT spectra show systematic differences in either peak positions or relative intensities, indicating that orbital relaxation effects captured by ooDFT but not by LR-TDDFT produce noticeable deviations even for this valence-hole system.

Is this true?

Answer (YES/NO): NO